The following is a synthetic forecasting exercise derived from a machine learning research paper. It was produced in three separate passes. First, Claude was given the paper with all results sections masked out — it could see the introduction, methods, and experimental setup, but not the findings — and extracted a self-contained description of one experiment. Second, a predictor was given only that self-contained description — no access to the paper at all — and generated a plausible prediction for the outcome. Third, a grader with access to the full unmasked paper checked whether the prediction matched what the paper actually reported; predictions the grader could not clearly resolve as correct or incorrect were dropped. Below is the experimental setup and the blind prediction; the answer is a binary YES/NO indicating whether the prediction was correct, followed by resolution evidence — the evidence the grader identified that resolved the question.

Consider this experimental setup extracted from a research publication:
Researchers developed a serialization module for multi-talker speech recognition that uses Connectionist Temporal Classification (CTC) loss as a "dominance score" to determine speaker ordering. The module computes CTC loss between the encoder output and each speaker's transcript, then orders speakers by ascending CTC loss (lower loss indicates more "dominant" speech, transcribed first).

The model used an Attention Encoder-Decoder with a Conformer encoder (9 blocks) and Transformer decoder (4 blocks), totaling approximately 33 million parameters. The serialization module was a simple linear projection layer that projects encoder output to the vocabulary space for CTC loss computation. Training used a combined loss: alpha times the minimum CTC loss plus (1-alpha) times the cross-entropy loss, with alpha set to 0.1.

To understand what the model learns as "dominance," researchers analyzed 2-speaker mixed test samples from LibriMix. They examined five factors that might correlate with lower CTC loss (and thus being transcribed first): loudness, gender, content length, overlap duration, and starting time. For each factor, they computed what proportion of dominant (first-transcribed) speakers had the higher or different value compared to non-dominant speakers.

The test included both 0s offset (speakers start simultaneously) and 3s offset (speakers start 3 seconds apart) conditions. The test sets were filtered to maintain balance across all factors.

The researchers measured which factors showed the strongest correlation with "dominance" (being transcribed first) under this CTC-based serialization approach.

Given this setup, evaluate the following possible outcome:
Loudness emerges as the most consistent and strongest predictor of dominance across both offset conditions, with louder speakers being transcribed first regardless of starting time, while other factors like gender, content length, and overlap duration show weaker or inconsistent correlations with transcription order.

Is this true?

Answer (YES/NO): NO